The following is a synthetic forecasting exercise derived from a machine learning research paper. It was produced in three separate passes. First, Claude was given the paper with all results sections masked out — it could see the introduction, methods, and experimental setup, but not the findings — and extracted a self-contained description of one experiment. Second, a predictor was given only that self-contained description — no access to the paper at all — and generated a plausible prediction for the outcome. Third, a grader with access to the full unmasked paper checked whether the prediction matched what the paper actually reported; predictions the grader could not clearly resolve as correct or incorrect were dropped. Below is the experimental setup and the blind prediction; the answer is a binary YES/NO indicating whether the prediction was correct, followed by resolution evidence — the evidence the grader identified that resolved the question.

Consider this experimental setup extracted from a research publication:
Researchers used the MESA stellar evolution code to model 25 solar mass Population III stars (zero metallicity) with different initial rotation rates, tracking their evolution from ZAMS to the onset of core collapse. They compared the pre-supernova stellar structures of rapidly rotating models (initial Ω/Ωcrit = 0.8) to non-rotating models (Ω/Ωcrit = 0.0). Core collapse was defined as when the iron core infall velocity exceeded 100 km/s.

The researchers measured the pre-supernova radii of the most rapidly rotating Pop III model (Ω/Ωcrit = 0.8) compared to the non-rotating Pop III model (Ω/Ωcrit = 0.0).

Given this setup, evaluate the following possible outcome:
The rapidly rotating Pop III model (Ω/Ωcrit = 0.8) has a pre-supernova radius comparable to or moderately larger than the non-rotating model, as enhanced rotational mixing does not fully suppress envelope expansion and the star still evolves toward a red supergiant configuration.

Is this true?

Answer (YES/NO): NO